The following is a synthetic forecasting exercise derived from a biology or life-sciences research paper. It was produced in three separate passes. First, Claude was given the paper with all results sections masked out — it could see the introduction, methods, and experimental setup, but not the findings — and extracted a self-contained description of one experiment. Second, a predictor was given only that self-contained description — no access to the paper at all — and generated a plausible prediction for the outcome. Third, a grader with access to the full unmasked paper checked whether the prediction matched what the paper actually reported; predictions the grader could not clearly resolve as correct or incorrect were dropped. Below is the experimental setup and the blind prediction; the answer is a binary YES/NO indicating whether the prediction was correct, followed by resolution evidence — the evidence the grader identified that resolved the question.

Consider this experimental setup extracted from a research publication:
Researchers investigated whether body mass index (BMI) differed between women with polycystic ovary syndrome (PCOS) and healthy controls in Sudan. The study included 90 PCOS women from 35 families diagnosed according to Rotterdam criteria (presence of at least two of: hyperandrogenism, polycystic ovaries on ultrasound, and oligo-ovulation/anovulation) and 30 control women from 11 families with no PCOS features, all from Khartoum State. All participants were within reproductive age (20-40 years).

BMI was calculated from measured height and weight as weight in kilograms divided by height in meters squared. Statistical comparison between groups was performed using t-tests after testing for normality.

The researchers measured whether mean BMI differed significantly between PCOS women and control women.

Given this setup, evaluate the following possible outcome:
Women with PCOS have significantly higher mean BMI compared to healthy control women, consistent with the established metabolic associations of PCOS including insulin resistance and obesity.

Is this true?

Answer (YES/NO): NO